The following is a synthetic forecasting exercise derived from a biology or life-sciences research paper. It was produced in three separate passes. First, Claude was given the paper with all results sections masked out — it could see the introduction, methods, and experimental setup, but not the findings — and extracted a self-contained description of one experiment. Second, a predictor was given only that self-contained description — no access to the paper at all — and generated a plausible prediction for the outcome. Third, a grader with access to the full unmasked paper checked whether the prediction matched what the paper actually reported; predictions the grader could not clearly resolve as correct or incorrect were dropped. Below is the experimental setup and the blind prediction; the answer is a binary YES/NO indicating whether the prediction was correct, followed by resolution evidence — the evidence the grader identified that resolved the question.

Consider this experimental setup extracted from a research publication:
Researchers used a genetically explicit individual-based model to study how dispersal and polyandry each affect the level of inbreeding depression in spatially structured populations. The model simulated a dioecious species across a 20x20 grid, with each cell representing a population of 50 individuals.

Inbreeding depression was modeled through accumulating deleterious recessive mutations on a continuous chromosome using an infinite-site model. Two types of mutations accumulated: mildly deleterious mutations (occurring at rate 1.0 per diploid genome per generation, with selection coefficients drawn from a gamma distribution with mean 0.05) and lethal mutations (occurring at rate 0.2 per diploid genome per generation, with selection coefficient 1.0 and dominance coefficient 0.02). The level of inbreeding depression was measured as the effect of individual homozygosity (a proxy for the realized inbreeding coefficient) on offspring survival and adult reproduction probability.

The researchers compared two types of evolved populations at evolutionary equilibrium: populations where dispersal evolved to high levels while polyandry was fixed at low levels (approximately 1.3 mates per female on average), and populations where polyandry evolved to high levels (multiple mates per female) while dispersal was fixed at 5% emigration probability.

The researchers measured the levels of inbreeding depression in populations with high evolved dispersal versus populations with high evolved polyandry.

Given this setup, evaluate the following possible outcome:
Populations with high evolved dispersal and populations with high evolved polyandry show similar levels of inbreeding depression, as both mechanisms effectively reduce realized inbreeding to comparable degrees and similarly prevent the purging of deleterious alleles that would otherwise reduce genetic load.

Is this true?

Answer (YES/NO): NO